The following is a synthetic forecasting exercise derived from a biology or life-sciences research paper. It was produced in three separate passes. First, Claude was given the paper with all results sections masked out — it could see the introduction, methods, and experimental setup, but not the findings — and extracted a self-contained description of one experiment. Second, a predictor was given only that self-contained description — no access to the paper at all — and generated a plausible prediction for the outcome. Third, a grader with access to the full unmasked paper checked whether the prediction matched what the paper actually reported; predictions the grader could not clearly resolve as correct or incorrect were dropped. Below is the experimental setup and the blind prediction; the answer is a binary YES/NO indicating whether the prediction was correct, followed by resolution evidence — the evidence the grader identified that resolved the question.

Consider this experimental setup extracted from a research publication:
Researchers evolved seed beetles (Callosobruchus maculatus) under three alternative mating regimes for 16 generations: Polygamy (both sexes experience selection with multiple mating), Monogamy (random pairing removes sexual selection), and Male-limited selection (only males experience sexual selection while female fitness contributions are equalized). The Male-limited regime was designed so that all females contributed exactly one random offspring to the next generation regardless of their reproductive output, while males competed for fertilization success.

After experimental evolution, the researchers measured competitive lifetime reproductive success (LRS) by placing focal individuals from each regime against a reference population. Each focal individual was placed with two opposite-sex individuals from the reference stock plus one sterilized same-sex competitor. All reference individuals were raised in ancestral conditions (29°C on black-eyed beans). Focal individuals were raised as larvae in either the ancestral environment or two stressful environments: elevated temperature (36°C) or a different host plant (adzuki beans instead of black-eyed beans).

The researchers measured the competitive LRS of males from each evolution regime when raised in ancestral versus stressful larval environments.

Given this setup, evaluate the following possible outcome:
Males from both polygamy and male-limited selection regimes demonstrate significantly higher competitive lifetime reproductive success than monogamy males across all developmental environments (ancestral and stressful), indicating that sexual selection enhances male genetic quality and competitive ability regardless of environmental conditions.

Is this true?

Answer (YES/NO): NO